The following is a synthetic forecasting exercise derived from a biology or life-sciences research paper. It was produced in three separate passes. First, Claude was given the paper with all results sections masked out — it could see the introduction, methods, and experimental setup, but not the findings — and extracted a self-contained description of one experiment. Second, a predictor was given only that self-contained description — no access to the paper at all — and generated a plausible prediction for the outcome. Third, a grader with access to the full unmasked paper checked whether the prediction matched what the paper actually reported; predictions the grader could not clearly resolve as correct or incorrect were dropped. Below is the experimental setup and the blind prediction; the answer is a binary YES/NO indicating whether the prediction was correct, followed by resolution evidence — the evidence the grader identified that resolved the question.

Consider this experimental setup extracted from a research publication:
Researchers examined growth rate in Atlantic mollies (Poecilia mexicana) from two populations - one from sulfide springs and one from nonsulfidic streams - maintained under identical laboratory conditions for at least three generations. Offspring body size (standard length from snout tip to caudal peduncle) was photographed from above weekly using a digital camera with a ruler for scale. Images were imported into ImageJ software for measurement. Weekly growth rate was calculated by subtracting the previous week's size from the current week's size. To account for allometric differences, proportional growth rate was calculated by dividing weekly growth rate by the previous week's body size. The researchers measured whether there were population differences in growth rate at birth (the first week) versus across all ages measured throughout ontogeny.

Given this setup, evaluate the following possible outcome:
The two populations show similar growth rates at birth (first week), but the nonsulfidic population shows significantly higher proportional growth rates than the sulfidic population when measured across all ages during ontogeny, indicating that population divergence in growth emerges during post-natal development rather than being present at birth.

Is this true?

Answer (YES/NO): NO